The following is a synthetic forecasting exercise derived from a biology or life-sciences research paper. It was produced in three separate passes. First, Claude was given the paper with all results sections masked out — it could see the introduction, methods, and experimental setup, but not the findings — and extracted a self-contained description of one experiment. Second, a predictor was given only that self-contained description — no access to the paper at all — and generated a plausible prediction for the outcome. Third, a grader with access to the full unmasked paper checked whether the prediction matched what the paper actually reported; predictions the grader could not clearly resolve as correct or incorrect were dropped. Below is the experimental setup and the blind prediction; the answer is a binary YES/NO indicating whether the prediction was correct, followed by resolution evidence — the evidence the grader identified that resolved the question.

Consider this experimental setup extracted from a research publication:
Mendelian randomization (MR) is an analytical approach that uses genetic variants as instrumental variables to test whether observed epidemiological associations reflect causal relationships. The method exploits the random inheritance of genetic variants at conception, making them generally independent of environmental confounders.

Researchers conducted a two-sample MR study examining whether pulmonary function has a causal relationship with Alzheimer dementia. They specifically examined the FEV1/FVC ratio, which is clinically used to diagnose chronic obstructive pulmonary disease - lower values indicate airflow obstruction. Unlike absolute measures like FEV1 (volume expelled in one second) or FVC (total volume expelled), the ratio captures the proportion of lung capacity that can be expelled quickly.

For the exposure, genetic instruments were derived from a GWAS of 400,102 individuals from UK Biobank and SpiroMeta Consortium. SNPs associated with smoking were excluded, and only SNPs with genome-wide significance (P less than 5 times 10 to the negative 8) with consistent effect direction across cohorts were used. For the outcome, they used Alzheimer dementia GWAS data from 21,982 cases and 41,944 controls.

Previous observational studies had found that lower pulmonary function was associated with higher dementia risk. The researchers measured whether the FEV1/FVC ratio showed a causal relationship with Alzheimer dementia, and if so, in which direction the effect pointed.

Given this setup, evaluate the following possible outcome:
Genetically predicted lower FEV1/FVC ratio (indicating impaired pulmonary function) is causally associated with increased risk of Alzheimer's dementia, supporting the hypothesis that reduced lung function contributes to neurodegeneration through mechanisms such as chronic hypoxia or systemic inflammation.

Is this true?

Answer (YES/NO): NO